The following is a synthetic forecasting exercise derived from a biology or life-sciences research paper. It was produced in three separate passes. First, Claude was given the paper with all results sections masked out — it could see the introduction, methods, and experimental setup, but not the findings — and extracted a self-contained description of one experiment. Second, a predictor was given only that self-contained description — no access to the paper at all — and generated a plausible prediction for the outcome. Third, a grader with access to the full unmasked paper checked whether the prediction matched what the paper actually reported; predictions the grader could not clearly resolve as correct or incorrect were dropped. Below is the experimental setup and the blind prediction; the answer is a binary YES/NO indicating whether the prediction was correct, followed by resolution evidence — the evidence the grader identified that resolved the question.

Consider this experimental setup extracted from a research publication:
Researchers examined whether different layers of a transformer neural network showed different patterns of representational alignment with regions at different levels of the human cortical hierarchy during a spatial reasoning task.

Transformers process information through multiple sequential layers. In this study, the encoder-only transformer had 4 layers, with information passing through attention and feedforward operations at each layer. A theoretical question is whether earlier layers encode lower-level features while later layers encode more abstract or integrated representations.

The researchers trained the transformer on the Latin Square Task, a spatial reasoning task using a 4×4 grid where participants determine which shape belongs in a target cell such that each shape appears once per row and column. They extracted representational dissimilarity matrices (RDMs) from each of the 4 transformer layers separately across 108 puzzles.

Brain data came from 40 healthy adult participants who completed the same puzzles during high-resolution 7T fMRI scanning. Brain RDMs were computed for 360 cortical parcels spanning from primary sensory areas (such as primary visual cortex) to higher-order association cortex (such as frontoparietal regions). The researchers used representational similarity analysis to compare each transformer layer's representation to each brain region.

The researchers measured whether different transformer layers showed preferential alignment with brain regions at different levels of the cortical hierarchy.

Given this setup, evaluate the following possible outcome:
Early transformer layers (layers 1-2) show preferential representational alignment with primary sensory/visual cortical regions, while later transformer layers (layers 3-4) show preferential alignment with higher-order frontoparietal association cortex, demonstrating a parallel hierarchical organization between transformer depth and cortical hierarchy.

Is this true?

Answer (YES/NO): YES